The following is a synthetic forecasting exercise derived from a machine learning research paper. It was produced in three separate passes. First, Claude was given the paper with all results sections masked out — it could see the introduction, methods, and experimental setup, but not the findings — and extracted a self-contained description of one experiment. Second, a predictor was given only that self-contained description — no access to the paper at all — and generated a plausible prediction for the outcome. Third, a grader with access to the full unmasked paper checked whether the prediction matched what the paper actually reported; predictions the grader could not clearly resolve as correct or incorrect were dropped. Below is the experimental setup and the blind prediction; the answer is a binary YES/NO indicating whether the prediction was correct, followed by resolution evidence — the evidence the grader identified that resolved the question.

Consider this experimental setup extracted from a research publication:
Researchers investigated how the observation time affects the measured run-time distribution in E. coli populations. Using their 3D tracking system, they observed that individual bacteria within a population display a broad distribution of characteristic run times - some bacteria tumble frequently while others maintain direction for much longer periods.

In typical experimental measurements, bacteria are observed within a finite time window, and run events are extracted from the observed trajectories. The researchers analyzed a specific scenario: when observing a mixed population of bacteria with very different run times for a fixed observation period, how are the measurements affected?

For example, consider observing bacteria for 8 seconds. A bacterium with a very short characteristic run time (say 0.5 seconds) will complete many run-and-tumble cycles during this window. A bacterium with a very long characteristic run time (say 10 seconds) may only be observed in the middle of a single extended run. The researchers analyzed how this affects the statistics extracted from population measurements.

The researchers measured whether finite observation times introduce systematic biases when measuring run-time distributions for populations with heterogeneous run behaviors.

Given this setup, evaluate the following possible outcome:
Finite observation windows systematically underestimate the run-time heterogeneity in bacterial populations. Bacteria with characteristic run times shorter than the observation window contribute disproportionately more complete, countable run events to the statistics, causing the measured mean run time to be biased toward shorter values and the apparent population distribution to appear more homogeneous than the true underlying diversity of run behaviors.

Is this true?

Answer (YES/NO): NO